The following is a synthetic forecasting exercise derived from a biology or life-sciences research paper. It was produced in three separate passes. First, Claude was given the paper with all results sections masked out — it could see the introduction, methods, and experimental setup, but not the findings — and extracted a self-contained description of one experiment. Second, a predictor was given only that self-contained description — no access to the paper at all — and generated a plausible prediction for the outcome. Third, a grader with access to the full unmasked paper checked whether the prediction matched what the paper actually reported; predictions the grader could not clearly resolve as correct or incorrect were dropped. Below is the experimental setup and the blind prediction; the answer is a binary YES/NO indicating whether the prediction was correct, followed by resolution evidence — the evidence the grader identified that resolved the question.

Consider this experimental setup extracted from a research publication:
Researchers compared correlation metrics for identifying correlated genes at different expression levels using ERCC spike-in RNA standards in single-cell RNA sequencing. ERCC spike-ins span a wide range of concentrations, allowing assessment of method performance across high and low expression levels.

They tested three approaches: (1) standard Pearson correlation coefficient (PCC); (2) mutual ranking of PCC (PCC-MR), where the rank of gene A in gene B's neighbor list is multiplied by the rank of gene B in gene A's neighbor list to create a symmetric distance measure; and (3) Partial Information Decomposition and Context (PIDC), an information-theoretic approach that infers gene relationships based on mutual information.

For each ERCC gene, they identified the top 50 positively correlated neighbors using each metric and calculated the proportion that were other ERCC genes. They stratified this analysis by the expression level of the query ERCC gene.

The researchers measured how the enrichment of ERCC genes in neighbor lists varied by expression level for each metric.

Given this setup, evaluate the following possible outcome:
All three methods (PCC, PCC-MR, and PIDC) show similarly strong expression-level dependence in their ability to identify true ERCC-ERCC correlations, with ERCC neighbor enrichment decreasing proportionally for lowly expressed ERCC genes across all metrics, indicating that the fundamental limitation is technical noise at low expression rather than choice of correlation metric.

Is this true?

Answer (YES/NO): NO